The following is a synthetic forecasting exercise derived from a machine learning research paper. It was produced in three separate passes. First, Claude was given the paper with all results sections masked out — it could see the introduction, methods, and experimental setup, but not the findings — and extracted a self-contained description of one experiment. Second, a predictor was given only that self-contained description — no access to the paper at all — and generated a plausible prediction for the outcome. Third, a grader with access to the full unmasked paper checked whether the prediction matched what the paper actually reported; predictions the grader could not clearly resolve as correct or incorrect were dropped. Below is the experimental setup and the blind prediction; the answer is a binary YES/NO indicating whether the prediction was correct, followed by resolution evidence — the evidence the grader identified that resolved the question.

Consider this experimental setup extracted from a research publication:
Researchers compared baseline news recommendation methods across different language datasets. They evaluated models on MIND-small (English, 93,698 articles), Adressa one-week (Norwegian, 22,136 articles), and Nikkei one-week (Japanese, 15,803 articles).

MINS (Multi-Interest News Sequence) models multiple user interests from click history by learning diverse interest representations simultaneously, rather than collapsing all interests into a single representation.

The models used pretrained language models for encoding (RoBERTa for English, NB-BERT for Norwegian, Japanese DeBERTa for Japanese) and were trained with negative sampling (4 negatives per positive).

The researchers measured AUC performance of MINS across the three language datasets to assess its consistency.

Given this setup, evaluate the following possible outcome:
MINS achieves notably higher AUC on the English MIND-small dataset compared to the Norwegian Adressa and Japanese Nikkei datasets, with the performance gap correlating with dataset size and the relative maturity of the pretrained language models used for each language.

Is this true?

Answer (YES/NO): NO